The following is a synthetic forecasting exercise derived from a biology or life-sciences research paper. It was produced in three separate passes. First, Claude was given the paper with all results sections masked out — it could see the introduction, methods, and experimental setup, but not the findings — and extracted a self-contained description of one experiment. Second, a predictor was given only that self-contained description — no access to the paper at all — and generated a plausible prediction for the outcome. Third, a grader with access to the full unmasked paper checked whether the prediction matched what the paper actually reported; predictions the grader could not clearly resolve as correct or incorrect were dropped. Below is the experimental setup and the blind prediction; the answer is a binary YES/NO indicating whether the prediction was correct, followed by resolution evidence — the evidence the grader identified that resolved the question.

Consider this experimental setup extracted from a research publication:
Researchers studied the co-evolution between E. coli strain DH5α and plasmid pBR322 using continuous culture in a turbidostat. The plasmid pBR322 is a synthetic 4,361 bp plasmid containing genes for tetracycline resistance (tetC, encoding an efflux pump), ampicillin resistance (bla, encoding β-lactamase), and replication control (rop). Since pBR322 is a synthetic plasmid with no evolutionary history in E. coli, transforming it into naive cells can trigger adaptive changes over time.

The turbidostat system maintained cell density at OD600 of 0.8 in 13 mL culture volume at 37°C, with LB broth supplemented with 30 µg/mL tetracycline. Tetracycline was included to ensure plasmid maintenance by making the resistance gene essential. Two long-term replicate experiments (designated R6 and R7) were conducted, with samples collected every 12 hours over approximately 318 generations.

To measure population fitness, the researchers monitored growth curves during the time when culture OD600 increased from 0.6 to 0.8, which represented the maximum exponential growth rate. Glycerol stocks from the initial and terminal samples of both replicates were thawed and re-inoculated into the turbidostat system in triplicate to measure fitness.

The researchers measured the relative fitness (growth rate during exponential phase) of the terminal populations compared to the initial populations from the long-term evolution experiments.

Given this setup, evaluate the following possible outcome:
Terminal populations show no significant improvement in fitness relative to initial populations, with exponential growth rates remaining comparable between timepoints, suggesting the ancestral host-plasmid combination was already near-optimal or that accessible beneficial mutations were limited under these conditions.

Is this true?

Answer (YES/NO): NO